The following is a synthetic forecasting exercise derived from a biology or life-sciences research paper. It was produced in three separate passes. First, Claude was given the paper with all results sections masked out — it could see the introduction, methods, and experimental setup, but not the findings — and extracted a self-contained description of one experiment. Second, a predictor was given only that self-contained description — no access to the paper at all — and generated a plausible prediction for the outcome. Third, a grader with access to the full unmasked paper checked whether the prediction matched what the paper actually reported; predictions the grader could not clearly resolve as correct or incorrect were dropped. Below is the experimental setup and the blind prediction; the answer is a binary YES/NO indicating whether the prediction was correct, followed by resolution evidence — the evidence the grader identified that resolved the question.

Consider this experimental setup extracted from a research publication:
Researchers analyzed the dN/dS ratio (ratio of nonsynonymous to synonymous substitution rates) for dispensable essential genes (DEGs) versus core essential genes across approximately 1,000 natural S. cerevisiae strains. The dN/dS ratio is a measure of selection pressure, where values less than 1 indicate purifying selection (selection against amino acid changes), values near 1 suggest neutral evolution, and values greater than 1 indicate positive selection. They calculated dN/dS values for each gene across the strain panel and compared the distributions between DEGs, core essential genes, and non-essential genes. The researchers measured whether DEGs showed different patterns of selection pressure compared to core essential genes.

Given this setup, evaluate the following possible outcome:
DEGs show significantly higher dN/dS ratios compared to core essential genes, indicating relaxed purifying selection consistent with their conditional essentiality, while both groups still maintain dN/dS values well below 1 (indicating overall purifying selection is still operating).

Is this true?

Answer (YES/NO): YES